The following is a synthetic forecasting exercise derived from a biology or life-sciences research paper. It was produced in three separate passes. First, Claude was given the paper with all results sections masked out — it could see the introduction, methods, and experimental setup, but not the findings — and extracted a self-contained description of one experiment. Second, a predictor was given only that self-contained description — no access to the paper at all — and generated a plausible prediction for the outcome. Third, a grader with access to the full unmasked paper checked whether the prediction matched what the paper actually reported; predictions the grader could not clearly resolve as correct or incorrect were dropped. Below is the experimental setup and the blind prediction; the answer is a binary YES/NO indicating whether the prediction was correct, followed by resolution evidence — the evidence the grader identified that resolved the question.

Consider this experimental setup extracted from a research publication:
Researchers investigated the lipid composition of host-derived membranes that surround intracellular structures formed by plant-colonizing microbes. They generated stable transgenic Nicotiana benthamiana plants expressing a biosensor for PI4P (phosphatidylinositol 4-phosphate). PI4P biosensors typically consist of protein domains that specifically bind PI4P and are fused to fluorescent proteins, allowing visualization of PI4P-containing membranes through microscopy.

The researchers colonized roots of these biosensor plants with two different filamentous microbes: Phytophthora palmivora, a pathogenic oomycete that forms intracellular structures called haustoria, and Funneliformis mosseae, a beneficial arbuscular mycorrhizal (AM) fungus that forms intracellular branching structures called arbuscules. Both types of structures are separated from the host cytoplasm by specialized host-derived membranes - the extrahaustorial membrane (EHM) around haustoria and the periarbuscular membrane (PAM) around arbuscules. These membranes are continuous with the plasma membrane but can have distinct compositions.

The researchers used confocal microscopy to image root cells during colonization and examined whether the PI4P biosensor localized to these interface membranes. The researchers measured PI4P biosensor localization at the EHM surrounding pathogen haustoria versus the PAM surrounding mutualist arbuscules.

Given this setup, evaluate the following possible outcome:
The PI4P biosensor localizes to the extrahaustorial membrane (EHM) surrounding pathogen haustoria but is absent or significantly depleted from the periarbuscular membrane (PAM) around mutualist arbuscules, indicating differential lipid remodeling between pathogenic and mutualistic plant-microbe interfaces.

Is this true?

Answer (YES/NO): NO